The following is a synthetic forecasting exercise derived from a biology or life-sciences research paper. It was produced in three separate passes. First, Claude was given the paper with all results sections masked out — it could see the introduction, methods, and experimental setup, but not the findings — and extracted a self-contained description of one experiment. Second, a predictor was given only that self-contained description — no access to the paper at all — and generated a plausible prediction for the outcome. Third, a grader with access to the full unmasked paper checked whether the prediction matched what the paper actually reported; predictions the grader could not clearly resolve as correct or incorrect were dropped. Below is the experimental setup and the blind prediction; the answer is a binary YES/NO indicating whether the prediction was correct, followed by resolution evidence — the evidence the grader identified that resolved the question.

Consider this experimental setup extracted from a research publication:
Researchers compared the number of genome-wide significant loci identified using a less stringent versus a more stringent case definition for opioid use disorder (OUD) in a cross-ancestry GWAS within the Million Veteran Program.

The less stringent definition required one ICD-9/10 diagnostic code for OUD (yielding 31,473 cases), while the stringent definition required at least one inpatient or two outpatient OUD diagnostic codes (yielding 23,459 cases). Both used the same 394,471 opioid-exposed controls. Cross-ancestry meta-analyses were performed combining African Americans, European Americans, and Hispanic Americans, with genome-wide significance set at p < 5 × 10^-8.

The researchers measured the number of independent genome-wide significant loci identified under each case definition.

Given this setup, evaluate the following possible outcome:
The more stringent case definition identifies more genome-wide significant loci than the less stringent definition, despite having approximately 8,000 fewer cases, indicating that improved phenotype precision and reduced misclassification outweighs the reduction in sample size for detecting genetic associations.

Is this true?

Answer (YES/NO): NO